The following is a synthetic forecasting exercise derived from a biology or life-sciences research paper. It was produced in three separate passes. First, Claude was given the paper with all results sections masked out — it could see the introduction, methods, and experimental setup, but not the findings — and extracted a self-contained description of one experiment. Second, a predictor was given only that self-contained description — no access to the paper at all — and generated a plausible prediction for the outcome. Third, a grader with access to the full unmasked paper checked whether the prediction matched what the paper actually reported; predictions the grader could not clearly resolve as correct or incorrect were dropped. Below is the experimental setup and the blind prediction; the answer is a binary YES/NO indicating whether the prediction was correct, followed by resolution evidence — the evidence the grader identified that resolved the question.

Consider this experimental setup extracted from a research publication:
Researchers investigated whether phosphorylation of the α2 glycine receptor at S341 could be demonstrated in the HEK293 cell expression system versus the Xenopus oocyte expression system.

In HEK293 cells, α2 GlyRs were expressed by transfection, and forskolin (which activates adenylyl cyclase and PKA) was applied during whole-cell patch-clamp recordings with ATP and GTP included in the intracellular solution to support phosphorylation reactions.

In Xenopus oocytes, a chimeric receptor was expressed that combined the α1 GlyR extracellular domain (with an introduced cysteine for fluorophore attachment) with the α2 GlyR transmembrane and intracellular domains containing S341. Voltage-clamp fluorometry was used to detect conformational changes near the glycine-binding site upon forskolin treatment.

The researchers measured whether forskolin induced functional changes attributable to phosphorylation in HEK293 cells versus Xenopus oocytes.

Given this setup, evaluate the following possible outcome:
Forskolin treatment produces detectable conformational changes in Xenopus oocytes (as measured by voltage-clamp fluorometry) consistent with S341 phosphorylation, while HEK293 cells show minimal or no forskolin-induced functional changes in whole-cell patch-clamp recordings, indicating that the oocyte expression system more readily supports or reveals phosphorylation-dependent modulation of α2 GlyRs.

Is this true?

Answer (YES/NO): YES